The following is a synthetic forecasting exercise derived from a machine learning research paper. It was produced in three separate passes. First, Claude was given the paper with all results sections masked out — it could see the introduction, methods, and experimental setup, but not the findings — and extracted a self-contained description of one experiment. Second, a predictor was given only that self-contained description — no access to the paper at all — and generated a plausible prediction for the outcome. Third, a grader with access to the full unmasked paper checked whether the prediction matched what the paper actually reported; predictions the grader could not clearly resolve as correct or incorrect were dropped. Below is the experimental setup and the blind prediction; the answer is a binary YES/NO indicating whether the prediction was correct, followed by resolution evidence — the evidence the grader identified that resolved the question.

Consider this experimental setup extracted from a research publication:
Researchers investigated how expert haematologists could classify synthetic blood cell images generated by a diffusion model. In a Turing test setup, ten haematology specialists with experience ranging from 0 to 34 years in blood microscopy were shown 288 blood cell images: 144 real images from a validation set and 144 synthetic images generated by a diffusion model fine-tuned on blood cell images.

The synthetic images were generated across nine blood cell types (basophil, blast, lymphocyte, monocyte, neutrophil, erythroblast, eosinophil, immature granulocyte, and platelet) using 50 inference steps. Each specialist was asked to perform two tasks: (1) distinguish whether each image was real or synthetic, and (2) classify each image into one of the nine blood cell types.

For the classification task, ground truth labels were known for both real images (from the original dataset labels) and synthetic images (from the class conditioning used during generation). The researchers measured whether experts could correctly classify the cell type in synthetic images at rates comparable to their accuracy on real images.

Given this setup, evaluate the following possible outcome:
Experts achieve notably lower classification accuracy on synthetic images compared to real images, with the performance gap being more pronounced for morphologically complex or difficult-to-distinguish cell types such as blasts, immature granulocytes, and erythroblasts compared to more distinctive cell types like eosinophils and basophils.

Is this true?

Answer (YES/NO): NO